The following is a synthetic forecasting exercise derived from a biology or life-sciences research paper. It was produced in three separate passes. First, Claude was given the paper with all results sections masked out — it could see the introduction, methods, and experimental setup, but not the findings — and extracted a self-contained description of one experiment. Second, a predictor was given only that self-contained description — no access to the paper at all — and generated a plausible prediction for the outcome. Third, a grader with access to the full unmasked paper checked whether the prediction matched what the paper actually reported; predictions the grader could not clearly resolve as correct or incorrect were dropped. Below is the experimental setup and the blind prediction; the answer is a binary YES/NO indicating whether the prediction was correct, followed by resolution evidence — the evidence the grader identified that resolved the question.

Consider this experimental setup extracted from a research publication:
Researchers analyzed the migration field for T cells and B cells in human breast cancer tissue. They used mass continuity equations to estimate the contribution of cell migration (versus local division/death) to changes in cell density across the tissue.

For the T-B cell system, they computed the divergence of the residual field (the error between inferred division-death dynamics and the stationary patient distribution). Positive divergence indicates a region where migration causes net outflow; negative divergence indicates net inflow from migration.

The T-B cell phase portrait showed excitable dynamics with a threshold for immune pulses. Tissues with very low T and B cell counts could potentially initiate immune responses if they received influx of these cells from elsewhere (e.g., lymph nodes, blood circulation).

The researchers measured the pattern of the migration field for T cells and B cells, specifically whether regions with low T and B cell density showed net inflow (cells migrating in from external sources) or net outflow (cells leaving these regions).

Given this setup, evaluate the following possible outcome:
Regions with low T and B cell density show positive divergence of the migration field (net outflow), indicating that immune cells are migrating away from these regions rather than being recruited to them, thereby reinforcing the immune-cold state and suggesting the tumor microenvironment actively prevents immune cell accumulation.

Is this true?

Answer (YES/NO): NO